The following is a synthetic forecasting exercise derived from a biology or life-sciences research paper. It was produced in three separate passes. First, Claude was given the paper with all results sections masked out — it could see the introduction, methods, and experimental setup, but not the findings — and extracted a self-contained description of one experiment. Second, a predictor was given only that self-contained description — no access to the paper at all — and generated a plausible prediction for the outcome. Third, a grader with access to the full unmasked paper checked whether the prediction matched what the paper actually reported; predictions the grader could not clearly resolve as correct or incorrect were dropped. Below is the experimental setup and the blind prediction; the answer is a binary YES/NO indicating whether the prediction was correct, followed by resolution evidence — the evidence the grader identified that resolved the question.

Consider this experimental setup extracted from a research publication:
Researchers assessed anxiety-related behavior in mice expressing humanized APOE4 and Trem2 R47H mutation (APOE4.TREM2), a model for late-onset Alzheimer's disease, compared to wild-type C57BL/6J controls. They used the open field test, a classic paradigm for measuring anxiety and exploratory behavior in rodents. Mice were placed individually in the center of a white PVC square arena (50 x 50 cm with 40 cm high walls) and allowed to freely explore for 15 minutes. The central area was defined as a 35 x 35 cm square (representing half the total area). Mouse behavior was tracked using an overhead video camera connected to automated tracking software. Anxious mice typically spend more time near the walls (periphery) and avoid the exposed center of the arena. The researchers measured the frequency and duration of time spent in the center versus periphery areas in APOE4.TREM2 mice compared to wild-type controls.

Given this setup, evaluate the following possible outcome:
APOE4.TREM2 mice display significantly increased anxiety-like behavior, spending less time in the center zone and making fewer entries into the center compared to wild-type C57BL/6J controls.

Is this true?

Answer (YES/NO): NO